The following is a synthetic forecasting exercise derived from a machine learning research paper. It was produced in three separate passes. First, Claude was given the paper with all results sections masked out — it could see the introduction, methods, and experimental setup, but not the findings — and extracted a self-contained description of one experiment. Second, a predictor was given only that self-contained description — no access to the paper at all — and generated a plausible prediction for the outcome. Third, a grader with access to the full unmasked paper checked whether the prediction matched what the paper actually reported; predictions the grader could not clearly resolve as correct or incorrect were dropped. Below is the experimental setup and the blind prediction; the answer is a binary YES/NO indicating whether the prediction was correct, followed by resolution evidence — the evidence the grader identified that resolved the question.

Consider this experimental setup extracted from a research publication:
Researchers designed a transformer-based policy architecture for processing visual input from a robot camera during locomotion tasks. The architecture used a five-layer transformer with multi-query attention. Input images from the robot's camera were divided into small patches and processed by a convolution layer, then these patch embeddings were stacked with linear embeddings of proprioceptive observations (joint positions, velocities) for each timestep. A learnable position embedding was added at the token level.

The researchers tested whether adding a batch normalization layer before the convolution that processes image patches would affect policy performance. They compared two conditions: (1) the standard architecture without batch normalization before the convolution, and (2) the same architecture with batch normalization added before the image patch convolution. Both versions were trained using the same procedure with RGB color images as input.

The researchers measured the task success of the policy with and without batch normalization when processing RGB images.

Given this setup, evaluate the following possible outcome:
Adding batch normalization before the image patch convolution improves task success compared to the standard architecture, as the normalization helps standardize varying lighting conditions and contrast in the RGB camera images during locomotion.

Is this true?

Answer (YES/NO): YES